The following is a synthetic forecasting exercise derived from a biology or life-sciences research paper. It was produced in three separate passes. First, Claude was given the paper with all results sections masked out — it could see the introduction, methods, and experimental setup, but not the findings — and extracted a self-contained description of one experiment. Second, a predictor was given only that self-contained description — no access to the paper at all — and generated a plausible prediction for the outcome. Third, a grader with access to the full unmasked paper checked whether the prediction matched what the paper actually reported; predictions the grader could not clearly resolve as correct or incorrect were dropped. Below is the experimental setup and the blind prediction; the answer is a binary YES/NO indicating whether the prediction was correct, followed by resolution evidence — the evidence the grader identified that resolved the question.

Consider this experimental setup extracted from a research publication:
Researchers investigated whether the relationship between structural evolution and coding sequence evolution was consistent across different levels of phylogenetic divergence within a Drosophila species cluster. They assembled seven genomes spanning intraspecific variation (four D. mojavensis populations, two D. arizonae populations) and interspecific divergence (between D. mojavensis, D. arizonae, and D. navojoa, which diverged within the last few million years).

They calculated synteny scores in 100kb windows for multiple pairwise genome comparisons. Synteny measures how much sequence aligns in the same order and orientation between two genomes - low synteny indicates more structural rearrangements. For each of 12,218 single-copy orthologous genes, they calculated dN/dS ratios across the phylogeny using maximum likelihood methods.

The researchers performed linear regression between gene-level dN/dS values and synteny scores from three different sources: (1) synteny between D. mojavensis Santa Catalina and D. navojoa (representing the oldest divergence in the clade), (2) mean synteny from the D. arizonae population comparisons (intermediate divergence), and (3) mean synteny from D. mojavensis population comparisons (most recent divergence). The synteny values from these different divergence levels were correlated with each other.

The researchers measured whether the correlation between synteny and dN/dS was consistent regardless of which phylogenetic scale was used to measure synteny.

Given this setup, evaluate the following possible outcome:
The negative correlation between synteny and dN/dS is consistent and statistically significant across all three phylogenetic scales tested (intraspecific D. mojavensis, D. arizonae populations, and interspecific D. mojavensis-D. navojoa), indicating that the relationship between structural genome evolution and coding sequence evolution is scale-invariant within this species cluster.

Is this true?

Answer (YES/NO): YES